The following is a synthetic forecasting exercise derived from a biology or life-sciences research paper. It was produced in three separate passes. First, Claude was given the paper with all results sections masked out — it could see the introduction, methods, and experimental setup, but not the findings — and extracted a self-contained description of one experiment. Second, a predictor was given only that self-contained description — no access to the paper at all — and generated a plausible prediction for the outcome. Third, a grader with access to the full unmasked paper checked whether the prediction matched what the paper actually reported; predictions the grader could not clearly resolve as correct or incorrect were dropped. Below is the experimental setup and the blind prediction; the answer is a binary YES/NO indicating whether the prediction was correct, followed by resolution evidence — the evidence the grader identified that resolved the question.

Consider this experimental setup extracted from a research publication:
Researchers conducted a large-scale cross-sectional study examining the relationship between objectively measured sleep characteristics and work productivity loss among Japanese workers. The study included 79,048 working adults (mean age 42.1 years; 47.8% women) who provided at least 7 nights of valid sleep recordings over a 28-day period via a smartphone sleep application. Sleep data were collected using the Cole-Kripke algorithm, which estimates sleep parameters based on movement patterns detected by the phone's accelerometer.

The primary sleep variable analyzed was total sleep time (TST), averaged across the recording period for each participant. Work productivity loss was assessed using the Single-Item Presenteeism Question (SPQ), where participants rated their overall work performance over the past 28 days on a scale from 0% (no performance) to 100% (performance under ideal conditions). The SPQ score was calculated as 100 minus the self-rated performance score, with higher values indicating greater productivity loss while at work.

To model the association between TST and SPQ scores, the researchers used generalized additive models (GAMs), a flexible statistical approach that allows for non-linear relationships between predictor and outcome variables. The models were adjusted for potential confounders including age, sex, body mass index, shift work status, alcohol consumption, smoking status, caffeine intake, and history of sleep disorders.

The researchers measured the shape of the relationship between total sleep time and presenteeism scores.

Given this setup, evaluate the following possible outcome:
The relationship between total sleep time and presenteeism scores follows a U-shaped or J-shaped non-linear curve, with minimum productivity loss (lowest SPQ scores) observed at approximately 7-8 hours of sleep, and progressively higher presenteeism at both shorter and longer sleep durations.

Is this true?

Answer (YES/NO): YES